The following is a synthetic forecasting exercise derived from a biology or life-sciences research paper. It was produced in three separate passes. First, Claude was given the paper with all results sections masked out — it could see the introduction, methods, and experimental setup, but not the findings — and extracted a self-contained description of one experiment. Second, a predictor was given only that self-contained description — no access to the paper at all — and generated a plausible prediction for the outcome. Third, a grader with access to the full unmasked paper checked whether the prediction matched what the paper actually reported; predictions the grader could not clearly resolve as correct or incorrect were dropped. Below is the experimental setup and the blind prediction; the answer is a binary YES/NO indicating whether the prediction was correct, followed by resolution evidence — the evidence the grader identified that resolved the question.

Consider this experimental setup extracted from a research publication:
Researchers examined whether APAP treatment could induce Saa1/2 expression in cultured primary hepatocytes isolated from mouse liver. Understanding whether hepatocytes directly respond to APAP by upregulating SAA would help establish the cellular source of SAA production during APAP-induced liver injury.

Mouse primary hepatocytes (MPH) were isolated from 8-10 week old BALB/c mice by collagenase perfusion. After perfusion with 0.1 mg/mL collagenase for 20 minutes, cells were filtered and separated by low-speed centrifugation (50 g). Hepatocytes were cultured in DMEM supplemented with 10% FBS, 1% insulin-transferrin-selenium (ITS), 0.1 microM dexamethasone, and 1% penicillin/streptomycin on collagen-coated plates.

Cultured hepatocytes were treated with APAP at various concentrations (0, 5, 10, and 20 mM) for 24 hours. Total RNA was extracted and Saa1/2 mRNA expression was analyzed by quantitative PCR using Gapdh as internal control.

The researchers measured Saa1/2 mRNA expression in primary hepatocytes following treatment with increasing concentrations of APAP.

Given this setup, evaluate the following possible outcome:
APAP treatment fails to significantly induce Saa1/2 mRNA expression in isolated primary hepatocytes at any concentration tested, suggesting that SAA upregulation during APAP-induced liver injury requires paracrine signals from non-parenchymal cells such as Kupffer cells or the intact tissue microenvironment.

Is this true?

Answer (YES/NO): NO